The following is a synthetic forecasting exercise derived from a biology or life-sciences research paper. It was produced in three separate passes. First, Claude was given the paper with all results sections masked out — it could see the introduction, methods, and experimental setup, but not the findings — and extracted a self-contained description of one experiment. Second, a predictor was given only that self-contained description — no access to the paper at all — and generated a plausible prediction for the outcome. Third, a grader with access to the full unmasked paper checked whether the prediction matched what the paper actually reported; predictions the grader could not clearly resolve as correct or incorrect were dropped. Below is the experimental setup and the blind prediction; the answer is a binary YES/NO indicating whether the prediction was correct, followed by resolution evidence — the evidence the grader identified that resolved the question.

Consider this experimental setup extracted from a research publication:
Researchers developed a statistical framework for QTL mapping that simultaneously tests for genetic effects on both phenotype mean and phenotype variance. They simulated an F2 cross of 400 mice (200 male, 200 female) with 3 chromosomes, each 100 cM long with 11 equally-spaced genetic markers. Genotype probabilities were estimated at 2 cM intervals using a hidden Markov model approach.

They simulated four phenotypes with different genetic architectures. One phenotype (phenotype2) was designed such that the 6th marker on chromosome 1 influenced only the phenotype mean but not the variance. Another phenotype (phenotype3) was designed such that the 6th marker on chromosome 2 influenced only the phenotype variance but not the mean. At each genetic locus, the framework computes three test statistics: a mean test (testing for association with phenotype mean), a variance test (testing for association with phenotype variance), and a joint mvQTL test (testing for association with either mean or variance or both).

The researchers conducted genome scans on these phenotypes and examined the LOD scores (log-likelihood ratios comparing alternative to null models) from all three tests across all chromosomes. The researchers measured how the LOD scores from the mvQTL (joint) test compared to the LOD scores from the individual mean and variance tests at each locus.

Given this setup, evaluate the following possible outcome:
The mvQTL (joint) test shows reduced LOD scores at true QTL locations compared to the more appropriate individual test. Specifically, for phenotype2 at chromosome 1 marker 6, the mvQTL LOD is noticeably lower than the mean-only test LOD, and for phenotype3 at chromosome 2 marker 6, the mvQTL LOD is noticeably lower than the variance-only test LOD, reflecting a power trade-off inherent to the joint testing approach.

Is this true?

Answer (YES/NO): NO